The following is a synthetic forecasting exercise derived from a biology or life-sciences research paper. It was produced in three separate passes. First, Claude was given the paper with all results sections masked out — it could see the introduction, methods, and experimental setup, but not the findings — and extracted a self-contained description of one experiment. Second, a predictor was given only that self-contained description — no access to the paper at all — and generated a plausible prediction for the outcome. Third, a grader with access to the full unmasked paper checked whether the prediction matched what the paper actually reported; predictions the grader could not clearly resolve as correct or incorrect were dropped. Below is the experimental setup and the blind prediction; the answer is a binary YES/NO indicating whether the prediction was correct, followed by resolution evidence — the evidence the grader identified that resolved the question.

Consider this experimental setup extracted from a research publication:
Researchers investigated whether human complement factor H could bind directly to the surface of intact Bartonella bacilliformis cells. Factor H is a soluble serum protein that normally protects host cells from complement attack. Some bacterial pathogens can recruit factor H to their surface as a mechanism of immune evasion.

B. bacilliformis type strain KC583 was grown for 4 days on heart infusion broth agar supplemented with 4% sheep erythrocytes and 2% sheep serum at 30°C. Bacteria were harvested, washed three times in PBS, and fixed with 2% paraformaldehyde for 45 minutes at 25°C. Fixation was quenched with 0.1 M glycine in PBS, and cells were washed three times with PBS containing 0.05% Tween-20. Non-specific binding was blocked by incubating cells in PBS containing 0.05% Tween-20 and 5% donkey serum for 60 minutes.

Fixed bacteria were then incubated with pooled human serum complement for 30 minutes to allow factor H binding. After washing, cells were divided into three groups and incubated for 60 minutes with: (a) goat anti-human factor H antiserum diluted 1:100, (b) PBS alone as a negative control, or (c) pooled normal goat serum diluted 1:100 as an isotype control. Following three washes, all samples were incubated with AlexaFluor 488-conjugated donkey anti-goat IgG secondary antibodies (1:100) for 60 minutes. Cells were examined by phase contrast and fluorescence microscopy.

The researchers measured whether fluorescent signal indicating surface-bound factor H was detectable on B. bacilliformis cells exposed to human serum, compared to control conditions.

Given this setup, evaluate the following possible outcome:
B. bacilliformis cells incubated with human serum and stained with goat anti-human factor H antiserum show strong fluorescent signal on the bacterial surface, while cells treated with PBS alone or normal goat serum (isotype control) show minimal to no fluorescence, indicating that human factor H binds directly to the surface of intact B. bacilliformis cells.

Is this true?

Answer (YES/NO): YES